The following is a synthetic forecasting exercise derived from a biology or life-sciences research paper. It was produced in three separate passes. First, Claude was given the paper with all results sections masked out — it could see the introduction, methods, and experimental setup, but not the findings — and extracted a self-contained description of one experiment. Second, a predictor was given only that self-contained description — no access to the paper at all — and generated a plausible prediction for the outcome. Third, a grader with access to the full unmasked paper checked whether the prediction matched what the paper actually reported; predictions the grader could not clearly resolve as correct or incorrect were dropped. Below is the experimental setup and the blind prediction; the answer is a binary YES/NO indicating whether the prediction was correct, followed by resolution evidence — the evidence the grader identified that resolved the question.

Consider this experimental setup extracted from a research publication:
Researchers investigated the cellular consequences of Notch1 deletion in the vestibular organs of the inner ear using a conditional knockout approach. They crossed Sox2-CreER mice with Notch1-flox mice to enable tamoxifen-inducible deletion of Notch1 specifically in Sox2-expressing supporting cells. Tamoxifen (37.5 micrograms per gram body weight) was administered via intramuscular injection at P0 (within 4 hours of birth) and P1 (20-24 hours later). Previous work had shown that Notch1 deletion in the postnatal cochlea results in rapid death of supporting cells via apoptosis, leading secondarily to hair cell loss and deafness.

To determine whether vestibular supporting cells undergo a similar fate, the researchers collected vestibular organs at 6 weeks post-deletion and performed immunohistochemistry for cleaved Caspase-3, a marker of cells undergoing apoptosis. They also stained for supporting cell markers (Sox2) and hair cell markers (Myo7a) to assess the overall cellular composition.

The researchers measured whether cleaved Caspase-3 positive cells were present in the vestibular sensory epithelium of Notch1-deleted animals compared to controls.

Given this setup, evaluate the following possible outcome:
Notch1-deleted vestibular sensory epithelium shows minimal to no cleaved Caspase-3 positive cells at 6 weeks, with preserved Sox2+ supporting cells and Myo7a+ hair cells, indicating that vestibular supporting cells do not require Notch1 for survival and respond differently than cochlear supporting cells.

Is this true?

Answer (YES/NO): NO